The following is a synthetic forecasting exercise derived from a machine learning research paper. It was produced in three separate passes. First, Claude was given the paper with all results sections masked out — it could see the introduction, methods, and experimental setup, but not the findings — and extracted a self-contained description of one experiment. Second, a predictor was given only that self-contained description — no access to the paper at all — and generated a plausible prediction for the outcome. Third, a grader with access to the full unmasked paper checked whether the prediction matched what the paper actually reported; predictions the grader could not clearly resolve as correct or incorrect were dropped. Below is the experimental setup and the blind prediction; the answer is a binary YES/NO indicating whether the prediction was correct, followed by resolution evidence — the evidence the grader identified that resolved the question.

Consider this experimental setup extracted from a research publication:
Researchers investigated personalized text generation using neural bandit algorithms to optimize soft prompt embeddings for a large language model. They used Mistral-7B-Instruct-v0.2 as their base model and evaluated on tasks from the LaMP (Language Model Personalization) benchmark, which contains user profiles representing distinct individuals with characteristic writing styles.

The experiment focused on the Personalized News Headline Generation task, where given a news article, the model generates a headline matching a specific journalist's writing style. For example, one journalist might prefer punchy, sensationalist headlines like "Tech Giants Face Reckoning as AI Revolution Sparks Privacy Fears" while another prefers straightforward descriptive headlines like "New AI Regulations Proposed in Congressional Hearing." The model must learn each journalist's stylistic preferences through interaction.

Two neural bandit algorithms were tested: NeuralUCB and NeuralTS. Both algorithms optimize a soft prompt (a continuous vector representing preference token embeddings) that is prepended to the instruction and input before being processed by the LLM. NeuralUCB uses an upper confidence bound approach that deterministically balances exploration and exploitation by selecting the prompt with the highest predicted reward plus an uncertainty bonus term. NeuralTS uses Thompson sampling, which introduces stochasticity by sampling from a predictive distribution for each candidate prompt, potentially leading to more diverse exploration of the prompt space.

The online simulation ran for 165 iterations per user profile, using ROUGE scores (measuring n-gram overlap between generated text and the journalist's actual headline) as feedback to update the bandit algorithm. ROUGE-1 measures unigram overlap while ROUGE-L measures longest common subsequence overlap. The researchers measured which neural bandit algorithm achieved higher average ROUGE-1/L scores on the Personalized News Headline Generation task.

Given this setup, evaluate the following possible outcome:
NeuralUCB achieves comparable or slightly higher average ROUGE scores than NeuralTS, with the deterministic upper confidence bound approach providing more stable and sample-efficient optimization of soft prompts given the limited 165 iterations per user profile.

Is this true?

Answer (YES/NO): NO